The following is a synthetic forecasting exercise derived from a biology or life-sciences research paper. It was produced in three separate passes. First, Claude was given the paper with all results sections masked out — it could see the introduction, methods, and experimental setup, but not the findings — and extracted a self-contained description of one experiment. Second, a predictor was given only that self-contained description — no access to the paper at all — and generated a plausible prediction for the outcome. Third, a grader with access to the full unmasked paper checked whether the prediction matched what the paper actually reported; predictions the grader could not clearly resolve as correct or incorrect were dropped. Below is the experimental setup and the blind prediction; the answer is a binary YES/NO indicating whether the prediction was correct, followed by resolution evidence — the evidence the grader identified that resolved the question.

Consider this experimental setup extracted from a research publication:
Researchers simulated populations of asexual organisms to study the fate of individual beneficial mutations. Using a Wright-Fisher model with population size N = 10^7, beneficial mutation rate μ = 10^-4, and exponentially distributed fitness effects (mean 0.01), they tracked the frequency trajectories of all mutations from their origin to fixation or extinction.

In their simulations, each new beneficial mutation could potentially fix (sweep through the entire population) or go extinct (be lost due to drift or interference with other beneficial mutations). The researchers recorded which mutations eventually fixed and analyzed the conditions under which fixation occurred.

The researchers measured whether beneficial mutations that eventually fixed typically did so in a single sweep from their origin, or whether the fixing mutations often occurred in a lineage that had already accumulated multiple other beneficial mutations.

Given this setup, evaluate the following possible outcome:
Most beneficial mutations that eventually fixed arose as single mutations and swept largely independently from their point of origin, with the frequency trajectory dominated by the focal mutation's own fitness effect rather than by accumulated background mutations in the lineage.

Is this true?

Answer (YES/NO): NO